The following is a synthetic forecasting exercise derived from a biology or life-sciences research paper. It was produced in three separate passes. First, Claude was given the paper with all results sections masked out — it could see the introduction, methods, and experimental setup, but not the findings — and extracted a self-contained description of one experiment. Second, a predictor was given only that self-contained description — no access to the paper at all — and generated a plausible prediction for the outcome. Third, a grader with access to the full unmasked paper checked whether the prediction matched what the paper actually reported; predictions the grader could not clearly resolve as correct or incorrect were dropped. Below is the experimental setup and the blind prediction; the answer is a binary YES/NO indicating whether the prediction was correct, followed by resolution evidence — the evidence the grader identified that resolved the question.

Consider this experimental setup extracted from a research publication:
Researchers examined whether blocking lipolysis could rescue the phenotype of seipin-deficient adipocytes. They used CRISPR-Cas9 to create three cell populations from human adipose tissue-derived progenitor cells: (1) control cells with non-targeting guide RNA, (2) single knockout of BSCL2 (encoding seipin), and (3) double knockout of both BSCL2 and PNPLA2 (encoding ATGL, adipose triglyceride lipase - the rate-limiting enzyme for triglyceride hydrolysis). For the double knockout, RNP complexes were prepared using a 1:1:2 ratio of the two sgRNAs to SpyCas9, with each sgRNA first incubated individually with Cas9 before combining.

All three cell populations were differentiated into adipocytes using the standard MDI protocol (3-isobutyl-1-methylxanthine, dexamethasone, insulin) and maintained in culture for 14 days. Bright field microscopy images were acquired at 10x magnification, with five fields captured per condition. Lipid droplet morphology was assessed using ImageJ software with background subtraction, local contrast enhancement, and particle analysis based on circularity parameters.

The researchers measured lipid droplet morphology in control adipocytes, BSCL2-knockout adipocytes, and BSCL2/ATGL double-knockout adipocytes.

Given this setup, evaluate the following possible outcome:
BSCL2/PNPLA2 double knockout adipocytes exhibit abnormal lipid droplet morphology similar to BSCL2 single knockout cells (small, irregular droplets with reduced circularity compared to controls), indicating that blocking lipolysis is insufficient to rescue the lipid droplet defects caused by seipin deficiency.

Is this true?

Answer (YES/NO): YES